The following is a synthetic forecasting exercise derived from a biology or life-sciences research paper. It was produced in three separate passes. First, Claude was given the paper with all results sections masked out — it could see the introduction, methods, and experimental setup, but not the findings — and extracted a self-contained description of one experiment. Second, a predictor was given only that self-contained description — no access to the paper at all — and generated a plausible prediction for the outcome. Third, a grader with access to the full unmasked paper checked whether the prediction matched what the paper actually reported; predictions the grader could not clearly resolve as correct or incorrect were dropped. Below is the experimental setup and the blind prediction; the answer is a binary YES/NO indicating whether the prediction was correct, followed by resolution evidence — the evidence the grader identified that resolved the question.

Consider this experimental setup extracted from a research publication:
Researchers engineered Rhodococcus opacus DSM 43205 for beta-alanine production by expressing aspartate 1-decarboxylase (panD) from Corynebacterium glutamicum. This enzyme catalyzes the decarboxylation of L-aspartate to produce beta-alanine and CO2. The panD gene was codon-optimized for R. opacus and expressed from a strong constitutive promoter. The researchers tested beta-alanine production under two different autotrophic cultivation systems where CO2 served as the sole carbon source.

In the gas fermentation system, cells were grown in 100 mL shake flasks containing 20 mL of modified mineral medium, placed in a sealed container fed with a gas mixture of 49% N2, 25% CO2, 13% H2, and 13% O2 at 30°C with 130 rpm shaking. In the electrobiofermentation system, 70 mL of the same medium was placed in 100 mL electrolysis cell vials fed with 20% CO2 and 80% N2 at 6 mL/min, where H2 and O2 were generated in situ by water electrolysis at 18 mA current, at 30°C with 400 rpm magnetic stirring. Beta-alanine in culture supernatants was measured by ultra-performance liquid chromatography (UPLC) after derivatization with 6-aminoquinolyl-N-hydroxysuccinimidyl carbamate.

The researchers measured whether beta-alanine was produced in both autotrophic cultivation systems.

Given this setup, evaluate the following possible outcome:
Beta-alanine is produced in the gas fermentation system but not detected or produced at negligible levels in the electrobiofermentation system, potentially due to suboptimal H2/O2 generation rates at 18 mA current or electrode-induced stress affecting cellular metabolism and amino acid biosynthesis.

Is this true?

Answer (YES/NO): NO